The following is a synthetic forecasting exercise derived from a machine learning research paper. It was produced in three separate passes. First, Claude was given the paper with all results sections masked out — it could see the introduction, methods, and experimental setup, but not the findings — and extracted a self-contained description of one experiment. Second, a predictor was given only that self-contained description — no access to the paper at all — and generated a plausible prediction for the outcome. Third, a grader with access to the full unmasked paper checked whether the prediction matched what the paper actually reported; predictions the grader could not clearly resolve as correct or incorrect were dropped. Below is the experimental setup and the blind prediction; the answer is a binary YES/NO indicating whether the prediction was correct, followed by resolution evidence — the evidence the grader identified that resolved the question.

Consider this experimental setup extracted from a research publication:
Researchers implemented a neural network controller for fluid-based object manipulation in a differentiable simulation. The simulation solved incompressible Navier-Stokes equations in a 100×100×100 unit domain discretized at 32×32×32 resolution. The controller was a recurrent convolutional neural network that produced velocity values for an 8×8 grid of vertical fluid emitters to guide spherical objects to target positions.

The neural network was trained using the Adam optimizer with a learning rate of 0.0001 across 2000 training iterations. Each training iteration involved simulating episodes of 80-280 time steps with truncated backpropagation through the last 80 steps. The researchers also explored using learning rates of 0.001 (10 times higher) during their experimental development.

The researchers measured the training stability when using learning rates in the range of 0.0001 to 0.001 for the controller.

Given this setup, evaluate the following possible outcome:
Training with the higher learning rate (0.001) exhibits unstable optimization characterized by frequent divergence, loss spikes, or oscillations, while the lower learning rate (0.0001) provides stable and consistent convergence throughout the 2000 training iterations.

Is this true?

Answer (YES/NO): NO